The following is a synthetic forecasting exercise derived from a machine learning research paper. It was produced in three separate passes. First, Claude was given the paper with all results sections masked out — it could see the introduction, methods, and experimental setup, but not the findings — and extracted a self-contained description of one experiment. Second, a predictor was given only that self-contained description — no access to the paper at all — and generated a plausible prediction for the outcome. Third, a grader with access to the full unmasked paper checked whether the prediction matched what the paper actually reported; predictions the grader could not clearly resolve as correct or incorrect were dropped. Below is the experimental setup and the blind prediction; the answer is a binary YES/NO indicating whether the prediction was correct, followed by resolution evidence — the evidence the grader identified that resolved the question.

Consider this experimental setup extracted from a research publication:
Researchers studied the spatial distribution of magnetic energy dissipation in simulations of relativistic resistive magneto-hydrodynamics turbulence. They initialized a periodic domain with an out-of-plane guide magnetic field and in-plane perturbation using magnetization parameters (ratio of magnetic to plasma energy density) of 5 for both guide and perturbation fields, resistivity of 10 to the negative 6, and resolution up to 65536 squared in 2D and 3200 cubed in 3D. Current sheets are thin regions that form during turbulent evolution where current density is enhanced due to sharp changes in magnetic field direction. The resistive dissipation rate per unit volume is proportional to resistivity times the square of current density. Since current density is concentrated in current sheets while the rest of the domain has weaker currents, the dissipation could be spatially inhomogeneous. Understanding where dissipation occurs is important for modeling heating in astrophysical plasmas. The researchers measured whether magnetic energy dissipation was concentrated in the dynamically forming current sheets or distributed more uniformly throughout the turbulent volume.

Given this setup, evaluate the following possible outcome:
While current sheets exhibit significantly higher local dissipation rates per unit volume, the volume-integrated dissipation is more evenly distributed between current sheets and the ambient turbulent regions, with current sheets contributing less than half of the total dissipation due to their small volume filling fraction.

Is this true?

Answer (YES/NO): YES